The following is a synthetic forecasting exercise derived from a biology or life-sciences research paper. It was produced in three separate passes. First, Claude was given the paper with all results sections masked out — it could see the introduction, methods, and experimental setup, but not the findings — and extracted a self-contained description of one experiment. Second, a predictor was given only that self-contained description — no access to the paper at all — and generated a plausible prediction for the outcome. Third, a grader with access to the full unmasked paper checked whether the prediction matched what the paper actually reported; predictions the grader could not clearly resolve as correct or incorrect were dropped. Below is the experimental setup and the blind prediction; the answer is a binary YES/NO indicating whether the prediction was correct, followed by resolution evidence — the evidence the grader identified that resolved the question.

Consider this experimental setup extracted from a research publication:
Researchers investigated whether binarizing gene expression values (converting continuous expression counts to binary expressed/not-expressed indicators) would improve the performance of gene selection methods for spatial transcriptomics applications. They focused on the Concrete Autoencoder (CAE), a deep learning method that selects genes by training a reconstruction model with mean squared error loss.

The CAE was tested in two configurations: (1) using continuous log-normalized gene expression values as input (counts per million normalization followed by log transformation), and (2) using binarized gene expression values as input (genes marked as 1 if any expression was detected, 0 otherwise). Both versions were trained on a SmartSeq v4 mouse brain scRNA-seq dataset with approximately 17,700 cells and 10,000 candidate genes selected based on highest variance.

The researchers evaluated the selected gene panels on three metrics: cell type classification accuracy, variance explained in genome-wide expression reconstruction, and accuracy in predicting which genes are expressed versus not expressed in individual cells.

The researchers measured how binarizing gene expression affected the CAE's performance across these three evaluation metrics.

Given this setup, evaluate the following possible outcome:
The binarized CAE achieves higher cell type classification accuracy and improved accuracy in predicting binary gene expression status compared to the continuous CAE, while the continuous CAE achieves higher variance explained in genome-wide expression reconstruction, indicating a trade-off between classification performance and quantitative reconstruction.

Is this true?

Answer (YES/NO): NO